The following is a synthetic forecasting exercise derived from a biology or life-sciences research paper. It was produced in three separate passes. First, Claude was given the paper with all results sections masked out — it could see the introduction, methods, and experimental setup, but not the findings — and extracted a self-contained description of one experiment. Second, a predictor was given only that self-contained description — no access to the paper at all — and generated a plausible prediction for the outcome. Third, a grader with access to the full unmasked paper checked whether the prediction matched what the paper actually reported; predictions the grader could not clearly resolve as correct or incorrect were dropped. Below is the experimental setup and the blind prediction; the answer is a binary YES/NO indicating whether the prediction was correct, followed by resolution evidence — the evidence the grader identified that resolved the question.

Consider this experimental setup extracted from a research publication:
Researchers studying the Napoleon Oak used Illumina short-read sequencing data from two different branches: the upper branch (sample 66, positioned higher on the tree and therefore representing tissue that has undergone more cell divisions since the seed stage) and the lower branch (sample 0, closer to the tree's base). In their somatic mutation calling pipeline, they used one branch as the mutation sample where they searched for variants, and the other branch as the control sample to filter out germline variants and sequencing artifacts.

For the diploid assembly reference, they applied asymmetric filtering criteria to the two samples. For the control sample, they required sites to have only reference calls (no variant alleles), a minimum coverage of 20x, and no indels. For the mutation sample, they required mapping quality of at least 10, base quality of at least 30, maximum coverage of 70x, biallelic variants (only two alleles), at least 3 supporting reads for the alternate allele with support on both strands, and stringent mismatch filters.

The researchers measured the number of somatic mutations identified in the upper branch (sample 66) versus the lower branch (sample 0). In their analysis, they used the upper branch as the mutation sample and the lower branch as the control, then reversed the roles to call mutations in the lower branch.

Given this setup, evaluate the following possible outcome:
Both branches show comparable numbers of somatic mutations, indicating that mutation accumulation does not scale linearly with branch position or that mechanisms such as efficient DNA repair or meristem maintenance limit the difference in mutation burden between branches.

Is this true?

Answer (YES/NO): NO